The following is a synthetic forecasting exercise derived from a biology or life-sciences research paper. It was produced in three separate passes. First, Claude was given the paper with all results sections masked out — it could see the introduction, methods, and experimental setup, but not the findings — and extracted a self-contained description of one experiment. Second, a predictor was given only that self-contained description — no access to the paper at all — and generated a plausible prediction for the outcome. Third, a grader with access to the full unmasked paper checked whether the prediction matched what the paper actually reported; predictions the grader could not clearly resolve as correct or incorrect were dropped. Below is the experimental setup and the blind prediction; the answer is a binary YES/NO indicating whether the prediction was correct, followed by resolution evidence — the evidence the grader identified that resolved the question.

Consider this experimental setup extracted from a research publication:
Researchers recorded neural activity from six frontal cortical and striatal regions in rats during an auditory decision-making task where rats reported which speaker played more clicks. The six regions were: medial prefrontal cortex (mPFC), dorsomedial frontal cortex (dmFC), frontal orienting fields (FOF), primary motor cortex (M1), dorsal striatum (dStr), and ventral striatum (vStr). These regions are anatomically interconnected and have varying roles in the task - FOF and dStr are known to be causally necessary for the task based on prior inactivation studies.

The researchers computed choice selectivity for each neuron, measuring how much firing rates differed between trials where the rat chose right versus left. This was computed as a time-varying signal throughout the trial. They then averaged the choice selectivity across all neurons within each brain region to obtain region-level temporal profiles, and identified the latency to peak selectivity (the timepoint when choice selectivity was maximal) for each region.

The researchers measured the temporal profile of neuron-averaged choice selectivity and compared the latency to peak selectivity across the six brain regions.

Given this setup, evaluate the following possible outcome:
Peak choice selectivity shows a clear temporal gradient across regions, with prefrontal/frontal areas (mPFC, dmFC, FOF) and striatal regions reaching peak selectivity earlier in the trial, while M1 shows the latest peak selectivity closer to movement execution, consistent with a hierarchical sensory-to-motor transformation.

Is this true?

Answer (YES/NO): NO